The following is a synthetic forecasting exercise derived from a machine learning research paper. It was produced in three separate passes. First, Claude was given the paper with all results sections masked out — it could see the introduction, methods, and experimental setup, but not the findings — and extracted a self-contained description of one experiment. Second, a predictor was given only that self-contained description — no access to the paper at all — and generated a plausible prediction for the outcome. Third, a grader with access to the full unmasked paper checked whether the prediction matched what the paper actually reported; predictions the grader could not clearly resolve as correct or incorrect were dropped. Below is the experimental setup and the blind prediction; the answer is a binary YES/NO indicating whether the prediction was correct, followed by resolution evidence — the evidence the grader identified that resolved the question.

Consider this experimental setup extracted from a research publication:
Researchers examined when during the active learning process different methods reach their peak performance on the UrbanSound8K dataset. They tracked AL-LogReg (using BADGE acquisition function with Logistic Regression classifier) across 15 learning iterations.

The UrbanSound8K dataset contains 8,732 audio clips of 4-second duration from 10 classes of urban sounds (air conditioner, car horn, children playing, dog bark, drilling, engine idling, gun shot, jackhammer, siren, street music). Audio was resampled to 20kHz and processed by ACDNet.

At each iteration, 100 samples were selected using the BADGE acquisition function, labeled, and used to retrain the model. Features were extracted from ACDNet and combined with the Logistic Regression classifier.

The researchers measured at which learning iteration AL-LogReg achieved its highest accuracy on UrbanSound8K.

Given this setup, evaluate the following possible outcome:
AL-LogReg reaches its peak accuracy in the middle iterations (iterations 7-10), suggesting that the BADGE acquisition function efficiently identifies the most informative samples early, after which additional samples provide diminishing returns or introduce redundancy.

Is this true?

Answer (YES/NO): NO